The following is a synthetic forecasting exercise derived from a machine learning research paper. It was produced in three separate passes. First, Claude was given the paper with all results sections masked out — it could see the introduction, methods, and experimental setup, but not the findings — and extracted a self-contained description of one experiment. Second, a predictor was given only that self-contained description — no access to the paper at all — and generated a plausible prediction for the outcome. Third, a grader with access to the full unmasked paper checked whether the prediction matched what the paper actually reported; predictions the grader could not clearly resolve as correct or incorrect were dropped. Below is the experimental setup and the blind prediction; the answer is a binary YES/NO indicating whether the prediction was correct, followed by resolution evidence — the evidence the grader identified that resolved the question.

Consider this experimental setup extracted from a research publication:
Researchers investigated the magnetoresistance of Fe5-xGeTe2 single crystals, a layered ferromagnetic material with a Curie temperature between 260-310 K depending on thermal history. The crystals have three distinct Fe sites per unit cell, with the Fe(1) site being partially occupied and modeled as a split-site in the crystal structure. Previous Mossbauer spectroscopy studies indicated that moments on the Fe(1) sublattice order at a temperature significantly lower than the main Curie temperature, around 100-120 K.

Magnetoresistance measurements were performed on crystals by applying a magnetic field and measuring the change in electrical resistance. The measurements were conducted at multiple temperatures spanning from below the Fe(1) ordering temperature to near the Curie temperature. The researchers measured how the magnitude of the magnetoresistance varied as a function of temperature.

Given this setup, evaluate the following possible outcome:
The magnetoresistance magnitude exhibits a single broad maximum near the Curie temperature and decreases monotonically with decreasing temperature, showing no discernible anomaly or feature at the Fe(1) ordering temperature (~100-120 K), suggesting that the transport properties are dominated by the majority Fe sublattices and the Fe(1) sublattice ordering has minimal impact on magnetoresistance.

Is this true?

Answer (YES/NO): NO